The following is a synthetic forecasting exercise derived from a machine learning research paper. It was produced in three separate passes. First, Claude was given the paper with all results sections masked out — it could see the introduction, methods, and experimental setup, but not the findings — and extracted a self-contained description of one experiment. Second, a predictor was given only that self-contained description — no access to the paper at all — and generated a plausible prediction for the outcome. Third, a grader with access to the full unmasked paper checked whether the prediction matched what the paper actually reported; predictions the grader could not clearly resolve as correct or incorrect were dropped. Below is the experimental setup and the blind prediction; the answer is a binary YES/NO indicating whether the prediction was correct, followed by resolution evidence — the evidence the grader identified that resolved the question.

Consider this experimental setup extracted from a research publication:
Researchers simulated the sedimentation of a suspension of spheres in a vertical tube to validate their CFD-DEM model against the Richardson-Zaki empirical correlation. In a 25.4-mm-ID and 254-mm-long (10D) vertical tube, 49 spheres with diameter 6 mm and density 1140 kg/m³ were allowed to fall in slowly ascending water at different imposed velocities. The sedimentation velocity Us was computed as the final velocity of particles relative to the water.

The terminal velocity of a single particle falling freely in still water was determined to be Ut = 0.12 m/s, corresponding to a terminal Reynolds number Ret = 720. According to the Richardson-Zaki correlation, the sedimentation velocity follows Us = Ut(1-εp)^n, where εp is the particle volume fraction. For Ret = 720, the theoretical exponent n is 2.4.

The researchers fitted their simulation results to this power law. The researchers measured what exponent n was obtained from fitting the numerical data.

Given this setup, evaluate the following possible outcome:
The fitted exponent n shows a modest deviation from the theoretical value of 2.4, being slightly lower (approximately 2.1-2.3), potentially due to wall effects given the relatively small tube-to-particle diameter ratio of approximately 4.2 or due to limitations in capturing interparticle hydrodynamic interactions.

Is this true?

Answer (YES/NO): NO